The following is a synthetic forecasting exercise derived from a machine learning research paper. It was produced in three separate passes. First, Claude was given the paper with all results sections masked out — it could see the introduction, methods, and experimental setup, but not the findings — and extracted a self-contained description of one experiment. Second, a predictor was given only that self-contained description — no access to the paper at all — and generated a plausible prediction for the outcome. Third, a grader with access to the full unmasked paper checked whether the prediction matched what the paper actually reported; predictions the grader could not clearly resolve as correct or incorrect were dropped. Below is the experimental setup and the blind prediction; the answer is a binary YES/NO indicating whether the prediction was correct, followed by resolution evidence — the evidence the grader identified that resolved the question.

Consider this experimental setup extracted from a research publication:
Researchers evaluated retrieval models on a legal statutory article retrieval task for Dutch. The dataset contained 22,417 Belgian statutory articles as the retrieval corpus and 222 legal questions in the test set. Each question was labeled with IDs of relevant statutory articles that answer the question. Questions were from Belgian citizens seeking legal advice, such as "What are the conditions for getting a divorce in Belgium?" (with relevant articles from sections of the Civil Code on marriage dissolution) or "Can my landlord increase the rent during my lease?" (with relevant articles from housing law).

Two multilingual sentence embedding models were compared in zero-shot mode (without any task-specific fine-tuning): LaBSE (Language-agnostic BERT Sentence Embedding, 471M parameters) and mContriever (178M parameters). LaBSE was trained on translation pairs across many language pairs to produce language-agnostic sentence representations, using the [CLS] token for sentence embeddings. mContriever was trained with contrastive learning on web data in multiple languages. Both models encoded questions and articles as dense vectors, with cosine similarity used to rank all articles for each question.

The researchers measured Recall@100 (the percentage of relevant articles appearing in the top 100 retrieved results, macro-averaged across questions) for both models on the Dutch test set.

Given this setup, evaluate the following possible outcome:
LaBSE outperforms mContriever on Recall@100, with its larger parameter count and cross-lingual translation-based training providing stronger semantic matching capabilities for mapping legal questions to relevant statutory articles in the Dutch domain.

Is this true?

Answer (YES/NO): NO